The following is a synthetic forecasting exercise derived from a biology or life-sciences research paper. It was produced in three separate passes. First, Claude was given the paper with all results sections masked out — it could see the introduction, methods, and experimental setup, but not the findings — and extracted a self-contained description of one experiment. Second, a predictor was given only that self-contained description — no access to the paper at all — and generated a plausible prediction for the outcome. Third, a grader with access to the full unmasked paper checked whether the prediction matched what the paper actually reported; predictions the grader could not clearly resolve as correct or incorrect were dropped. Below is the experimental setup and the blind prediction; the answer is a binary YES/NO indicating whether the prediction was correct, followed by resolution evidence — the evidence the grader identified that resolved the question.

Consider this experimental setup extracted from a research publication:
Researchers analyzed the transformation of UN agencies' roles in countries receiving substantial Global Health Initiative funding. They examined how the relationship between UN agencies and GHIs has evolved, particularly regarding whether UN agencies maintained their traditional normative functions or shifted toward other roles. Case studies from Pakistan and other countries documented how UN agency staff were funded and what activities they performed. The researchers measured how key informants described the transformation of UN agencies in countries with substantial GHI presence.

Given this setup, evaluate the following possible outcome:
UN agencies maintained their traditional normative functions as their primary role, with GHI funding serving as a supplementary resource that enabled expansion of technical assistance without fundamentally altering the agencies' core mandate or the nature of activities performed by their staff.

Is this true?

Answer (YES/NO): NO